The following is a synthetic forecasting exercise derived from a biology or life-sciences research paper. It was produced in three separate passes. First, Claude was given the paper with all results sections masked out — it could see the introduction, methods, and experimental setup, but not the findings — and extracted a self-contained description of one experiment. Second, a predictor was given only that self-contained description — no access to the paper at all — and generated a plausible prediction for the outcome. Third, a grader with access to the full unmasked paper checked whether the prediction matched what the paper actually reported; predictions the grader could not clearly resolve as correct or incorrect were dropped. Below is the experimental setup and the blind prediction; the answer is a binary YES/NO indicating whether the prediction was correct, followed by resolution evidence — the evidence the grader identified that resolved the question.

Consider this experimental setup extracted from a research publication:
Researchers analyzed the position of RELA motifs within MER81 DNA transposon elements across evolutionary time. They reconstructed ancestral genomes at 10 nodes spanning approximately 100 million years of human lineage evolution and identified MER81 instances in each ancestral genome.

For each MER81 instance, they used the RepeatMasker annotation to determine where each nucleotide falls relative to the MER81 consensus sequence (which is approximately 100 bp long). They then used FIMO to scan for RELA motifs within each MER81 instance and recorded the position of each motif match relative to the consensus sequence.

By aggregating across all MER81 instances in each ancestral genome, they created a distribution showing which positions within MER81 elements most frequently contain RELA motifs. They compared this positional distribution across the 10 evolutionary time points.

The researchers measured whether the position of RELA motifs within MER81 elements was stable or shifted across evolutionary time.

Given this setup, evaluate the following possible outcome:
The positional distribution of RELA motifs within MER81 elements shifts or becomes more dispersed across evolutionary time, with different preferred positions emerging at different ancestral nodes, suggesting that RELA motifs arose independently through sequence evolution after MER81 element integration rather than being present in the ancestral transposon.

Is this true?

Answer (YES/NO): NO